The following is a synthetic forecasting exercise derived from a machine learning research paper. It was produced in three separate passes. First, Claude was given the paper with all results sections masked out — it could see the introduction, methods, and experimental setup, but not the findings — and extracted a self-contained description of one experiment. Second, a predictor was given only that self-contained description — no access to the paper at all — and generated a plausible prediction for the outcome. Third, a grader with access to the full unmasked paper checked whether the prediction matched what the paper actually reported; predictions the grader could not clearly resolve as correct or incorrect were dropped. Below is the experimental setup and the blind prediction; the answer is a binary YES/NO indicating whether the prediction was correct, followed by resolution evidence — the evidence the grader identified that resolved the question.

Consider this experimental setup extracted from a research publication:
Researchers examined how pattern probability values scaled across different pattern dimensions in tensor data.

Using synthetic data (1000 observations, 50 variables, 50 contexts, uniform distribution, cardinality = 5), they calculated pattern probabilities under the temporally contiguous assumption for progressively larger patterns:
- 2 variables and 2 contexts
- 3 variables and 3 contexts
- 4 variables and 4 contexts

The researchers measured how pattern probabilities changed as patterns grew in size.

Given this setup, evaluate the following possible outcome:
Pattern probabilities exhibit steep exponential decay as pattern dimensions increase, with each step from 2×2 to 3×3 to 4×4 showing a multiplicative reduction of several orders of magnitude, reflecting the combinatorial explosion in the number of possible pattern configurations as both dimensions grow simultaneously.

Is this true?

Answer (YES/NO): YES